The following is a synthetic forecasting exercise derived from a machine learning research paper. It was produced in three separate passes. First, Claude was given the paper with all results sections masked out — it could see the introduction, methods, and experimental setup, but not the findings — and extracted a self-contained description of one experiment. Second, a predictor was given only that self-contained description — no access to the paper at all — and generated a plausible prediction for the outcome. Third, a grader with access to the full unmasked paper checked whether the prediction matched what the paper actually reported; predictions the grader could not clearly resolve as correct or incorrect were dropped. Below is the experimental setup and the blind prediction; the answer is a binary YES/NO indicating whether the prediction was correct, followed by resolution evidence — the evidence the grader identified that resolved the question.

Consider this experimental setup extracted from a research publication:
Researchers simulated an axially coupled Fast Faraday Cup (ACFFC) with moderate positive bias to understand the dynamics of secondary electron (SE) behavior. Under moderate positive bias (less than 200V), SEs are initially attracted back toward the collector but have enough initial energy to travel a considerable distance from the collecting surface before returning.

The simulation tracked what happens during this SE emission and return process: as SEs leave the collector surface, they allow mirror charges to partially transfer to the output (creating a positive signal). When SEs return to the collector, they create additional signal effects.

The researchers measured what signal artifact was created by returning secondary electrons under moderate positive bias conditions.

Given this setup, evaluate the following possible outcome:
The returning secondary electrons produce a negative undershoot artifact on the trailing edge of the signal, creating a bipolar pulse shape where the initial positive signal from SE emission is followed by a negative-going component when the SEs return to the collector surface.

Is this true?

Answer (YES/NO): YES